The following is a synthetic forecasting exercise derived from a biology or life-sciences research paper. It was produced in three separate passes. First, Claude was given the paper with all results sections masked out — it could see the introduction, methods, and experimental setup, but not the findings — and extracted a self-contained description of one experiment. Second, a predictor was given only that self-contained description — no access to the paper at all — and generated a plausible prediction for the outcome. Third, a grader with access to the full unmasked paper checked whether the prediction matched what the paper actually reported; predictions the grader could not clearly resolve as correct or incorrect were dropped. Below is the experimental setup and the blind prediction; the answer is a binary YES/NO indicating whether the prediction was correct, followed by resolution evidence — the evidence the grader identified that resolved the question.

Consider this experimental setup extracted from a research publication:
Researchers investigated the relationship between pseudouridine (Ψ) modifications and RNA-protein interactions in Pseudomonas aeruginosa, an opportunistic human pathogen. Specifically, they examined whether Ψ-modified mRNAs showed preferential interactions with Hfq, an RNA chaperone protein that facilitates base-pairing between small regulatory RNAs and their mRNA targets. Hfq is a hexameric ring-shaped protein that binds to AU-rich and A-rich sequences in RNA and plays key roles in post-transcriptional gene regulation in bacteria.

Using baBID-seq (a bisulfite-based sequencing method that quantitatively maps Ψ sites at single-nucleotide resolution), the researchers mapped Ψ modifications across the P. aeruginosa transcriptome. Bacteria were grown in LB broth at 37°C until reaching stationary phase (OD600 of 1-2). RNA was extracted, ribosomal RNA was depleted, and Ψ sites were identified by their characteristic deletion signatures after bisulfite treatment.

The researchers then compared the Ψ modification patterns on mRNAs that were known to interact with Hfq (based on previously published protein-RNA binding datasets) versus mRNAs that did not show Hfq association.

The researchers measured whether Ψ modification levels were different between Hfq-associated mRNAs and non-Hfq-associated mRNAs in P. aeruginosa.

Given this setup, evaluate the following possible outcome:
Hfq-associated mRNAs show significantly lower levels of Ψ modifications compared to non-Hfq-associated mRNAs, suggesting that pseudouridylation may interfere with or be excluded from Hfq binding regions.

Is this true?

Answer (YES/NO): NO